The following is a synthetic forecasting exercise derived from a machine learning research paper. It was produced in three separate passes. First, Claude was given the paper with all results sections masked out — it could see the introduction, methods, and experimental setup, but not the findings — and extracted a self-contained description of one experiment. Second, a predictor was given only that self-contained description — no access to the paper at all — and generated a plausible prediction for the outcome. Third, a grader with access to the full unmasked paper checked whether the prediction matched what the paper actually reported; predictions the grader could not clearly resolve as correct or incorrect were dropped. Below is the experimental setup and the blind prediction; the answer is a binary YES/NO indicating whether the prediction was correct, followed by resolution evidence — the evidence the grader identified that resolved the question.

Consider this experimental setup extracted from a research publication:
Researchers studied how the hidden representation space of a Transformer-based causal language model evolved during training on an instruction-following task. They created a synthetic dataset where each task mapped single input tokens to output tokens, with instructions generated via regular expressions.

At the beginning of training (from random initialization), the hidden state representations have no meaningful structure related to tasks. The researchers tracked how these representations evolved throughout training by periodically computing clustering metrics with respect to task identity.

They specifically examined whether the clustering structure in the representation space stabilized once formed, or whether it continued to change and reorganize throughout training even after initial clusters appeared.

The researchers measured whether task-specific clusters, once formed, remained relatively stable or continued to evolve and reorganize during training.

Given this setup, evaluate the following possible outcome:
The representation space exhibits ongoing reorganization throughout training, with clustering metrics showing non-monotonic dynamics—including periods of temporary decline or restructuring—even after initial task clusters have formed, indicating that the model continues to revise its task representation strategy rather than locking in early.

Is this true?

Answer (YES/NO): NO